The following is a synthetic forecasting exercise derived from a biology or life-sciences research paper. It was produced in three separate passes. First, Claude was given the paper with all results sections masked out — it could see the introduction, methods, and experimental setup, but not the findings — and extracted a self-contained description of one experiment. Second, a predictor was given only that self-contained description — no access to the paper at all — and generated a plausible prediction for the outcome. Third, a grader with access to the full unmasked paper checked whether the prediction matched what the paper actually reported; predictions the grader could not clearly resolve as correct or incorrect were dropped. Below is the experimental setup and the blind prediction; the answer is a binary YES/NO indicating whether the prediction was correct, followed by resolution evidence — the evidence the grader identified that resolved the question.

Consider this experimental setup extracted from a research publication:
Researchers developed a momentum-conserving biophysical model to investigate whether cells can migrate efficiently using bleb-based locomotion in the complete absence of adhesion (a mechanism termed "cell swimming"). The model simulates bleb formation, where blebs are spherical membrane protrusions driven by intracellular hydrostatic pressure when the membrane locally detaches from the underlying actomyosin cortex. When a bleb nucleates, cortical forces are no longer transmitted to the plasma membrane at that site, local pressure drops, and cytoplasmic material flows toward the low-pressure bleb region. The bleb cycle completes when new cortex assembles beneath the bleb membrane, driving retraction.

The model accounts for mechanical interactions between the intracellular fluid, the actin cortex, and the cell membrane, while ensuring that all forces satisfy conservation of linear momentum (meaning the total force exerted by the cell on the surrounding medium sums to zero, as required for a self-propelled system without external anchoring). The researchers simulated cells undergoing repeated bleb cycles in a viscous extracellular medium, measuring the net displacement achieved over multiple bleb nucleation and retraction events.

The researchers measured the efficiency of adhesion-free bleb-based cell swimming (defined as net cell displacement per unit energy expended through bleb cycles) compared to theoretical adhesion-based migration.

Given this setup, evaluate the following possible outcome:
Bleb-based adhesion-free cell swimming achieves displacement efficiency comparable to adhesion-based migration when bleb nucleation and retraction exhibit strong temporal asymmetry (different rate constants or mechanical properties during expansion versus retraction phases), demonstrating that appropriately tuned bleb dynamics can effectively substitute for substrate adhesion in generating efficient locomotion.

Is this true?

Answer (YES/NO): NO